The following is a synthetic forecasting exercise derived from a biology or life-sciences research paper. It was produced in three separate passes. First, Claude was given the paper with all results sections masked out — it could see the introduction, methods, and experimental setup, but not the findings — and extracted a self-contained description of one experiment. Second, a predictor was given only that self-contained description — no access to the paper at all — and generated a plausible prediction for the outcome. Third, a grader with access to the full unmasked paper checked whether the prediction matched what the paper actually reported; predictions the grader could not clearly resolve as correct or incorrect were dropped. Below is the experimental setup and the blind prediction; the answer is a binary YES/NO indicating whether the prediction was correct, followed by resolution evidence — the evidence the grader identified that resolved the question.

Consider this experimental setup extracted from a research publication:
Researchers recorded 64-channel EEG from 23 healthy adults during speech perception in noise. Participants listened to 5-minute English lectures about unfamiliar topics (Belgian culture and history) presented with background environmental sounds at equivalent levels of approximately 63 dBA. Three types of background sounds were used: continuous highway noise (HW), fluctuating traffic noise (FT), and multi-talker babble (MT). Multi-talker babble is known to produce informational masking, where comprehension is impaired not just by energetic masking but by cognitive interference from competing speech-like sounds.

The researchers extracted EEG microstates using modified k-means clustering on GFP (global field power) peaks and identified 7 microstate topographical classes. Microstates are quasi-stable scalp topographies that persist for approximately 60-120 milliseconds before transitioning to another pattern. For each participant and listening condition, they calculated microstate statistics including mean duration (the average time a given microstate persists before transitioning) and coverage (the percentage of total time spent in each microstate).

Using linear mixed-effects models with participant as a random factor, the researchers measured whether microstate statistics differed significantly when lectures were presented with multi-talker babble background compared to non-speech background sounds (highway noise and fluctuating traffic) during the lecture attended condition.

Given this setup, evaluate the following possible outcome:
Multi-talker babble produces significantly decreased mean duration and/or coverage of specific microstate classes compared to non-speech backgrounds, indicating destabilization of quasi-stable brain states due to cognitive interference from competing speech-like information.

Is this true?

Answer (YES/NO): NO